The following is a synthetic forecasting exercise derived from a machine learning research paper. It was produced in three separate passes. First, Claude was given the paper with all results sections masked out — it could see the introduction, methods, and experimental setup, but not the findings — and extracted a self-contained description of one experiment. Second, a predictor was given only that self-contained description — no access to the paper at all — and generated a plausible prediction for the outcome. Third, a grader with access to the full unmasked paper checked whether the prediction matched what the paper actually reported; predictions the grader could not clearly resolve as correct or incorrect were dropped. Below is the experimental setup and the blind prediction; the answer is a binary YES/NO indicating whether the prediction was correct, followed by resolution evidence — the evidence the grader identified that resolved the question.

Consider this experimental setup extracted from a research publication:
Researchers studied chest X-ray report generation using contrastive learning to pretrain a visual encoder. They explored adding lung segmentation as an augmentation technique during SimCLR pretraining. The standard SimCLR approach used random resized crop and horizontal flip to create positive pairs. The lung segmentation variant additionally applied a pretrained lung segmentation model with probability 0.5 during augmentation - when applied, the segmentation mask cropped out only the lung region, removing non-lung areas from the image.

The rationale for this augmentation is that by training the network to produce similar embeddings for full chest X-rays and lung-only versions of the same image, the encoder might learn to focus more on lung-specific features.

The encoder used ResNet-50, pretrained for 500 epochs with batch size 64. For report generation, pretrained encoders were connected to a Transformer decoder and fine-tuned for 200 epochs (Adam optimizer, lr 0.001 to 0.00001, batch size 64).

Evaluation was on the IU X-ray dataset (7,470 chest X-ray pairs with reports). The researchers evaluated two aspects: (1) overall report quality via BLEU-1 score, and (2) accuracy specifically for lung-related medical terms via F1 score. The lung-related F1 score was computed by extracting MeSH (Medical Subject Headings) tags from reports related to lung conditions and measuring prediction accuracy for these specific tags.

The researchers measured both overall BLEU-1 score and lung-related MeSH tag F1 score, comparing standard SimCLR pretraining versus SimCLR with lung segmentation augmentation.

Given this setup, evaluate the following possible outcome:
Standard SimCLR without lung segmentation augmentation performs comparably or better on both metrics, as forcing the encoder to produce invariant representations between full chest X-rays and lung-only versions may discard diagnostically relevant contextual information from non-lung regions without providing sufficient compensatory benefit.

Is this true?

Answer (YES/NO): NO